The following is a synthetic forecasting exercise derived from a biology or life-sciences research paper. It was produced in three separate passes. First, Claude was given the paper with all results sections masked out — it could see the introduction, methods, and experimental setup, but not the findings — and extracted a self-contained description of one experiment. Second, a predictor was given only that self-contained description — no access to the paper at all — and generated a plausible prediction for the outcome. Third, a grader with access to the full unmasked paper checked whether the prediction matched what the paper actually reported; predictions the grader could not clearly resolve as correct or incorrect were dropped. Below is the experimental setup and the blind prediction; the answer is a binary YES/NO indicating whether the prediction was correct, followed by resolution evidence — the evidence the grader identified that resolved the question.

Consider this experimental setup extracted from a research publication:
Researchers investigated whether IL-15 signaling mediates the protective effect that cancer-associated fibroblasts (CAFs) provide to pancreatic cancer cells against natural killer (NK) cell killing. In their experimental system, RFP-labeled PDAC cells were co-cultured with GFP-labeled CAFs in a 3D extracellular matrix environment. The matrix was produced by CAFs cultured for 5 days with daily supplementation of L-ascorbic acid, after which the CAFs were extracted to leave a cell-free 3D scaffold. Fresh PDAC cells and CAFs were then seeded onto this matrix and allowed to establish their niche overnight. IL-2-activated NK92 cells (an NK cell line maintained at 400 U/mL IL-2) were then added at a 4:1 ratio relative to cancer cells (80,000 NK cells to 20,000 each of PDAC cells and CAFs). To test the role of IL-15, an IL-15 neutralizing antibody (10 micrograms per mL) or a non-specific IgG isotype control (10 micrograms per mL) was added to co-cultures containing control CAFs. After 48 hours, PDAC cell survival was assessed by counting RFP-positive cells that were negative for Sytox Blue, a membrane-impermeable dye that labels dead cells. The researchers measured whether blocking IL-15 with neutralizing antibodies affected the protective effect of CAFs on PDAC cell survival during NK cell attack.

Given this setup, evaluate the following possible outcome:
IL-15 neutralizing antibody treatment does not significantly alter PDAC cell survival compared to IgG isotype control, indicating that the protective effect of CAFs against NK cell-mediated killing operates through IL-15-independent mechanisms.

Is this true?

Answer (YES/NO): NO